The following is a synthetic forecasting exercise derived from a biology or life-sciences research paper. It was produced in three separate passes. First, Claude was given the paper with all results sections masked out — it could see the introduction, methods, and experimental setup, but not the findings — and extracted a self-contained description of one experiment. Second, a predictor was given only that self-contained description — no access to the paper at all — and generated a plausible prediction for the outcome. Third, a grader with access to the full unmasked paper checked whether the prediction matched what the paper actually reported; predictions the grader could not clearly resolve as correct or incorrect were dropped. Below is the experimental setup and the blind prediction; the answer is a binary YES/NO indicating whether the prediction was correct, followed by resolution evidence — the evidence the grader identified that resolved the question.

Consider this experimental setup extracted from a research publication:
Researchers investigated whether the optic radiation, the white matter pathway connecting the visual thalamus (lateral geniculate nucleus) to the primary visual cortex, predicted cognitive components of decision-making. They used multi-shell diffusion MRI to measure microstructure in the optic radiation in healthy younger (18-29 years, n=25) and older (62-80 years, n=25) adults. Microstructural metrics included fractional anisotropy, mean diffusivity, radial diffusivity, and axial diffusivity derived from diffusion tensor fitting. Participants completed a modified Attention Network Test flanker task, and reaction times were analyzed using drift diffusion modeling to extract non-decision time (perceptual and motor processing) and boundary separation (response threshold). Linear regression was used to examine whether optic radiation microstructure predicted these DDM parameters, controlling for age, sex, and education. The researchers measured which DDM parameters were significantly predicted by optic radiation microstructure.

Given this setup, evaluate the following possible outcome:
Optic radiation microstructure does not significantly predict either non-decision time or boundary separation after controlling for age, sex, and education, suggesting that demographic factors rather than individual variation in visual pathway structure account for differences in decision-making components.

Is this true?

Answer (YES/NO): NO